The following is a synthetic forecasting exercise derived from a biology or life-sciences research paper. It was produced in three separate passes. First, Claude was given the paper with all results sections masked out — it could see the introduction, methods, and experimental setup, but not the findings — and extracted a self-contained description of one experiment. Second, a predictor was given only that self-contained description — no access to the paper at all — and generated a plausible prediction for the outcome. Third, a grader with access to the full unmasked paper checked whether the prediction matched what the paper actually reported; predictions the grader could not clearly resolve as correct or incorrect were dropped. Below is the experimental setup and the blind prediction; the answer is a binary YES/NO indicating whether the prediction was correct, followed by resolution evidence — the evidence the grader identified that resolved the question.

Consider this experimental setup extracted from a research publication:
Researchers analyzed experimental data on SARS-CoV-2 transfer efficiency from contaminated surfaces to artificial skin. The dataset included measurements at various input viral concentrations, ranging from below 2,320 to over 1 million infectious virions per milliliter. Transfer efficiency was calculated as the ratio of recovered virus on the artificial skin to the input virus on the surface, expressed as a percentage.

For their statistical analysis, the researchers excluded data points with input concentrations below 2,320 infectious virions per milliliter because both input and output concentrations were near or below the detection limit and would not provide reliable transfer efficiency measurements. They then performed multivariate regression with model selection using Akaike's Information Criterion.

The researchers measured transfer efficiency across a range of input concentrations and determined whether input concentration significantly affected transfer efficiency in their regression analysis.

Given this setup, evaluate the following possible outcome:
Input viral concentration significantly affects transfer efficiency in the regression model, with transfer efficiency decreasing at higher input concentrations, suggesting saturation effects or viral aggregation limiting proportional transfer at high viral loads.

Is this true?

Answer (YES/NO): NO